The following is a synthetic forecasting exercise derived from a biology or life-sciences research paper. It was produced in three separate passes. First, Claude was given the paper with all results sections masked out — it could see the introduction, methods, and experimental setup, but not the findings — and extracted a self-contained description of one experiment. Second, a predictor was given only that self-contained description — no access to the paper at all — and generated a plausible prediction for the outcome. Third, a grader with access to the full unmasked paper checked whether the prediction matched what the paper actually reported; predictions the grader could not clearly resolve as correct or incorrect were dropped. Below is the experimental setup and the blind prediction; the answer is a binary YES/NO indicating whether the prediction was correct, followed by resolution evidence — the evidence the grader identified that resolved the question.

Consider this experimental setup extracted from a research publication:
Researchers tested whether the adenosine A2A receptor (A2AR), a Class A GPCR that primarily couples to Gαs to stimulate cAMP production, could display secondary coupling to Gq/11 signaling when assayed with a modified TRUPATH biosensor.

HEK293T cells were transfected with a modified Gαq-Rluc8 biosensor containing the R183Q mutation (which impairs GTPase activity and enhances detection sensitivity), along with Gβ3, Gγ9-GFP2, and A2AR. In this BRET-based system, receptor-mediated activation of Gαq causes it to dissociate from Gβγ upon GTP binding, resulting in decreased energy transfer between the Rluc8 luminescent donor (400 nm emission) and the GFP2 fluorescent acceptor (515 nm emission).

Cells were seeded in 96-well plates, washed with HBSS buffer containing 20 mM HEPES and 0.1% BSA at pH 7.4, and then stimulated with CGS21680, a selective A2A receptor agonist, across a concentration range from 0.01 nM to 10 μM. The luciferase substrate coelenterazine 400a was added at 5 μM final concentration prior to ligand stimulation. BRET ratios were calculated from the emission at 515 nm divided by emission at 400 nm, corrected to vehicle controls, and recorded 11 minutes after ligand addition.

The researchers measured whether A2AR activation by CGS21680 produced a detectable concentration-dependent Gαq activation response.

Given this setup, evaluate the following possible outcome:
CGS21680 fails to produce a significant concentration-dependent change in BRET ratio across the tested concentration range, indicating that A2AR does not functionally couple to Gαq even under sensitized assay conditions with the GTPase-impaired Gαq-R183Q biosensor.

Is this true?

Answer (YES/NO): NO